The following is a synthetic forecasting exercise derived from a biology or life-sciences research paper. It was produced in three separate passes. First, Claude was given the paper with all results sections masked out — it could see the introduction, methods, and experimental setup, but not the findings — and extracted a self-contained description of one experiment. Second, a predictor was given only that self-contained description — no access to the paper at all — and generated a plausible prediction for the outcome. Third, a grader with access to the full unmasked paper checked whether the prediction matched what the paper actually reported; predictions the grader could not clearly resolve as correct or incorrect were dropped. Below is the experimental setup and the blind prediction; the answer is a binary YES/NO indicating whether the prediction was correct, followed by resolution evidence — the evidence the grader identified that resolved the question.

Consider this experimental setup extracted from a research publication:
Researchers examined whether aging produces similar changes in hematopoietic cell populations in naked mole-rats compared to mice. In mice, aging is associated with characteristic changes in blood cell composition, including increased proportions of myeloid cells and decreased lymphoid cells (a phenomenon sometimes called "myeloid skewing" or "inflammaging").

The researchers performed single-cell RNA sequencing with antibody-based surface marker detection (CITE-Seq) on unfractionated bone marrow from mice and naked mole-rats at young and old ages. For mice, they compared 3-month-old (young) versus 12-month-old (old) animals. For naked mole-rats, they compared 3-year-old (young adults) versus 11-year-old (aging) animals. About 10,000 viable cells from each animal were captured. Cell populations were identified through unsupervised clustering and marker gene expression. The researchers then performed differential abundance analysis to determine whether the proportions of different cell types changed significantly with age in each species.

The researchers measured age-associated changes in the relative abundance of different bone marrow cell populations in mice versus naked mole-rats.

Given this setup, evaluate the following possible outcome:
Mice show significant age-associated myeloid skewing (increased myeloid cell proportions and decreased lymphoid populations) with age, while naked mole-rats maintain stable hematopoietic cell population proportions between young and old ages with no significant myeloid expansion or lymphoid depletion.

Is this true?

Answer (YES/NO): NO